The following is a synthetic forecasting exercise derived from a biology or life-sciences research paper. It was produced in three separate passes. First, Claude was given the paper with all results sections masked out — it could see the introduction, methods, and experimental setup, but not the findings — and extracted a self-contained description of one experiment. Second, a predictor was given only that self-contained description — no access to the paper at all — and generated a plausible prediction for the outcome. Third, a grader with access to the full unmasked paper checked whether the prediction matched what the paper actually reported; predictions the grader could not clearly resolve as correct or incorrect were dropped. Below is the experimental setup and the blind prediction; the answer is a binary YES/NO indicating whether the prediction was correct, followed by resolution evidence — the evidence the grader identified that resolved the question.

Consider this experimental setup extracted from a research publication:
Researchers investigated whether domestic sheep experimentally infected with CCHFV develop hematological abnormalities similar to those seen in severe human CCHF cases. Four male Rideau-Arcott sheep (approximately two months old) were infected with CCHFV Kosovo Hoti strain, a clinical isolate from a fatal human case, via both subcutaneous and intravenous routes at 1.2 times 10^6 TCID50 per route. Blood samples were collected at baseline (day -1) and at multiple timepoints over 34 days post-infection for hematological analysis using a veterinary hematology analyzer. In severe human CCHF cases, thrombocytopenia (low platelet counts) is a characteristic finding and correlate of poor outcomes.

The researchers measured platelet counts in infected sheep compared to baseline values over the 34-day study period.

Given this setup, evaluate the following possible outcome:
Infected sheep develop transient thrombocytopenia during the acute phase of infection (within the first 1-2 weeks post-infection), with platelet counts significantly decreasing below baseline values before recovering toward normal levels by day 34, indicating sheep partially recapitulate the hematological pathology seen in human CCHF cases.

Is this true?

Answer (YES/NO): NO